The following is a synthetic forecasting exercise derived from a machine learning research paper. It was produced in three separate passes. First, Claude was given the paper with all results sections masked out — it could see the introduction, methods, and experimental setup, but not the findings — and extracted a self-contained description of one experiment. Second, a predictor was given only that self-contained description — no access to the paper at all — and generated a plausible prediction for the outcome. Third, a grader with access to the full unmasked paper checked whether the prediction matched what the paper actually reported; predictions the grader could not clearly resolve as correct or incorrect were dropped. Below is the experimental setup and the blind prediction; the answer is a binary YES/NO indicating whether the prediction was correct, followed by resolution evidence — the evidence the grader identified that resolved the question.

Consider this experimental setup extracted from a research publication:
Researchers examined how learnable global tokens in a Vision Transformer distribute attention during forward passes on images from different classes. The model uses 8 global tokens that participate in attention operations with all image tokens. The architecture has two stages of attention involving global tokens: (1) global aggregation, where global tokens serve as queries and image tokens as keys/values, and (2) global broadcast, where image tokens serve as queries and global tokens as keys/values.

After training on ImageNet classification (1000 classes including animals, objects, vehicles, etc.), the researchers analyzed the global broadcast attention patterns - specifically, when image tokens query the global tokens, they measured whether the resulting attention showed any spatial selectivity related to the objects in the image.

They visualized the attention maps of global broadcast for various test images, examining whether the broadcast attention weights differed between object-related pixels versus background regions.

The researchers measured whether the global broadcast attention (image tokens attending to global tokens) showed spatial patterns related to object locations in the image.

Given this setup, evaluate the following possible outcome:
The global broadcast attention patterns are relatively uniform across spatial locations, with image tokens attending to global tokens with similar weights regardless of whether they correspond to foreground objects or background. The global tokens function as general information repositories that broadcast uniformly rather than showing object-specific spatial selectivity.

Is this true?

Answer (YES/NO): NO